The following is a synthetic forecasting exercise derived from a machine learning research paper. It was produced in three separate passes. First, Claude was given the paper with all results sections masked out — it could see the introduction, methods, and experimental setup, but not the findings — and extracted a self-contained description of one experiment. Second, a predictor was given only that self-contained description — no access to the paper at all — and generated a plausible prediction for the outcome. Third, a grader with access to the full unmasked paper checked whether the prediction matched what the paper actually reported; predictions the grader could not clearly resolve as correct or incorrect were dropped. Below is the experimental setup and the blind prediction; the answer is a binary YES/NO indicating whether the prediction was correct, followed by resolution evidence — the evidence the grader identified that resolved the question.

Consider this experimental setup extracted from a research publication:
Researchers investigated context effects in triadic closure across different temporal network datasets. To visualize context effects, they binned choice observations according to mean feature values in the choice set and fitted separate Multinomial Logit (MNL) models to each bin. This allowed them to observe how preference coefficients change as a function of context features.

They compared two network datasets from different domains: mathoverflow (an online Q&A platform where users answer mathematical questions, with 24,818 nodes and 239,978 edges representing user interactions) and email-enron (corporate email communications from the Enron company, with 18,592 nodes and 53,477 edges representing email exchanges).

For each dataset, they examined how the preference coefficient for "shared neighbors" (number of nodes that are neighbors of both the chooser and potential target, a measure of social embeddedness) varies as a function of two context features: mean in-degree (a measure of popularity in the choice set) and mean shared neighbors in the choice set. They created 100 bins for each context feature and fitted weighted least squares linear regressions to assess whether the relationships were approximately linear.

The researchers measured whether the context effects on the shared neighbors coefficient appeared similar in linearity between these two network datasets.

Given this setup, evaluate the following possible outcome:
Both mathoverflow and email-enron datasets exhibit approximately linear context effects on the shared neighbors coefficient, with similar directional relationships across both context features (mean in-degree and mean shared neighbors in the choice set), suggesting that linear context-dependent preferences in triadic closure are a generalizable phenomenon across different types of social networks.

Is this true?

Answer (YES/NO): NO